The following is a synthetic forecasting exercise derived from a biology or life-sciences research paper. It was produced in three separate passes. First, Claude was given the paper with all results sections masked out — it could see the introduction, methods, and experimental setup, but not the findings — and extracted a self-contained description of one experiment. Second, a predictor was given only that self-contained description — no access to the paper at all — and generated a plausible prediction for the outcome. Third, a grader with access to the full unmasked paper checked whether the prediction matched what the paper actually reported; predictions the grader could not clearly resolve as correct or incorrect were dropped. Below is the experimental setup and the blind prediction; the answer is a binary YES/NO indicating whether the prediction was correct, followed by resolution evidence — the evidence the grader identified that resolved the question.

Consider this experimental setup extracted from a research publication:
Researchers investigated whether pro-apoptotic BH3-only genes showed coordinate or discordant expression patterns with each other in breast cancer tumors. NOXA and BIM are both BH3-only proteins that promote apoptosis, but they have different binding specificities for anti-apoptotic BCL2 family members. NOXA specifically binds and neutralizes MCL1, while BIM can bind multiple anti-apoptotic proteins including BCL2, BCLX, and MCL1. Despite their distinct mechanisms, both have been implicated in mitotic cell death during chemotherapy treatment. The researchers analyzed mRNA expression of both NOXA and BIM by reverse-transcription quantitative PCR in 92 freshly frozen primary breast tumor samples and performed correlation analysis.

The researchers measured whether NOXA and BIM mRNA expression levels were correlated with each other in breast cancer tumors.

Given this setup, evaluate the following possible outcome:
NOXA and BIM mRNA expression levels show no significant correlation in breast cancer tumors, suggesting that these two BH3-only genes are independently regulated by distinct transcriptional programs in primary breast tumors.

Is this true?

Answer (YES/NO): YES